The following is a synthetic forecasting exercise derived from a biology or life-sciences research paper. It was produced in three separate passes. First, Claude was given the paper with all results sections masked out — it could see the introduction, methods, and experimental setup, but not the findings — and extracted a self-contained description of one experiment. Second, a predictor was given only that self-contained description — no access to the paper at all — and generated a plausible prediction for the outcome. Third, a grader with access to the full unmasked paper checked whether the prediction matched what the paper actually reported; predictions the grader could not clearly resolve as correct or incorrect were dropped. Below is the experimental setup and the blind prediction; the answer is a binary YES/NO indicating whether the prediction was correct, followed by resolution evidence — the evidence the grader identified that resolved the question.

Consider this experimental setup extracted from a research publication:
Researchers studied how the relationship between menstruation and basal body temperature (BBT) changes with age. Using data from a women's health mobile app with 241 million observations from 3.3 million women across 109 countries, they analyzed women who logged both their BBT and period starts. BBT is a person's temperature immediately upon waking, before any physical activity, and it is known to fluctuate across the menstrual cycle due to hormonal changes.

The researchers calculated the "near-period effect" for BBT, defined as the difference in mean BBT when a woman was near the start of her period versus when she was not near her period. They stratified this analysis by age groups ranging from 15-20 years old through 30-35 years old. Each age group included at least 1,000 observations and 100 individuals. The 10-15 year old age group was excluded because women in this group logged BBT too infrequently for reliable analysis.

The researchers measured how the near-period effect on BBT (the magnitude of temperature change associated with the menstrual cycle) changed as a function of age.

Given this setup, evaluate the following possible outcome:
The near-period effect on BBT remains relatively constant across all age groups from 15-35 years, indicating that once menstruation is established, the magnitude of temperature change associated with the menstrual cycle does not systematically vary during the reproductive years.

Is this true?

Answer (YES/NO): NO